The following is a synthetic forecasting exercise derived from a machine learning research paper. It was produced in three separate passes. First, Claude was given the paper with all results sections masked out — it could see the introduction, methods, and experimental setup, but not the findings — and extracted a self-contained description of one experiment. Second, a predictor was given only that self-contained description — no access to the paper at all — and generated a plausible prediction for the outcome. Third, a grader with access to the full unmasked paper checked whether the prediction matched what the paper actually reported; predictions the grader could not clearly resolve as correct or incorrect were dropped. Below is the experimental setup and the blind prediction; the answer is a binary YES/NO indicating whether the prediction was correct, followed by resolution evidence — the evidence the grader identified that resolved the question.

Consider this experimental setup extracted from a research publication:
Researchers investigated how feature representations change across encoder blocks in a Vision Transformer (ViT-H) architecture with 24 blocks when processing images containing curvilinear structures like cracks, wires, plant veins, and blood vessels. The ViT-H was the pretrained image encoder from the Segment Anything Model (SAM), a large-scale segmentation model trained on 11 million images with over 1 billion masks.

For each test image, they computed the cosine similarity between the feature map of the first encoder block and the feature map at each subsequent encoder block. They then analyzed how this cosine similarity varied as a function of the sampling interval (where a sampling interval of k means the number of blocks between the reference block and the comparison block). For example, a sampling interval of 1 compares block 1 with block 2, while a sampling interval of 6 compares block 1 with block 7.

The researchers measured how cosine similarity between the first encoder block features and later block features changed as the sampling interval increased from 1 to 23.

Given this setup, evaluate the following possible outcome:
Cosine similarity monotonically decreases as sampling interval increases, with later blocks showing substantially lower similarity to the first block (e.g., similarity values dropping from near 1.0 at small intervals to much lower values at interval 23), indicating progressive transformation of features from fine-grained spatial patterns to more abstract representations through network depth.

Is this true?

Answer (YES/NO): YES